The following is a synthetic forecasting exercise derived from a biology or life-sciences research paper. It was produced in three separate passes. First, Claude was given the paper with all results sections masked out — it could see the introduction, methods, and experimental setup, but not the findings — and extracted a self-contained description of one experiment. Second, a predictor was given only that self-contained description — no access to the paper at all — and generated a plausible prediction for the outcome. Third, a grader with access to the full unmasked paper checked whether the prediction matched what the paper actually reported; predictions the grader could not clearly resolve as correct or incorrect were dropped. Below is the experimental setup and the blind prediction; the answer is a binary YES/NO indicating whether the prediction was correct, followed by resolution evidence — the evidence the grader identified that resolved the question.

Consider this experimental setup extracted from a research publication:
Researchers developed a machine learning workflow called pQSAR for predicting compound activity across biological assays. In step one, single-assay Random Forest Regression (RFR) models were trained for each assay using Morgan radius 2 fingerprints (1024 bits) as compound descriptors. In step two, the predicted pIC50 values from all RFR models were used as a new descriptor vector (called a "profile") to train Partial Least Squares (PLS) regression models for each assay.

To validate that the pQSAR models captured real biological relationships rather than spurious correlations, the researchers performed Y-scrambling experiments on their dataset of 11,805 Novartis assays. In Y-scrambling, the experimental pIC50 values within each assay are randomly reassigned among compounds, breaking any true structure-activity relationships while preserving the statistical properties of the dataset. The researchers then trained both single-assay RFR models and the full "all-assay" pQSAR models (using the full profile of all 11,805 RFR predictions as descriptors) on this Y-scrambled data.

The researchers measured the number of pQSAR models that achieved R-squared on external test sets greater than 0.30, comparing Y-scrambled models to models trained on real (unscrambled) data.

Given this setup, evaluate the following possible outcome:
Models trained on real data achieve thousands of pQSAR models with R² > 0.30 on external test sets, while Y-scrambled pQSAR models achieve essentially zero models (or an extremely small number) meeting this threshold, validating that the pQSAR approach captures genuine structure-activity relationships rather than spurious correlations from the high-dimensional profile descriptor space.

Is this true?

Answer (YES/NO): YES